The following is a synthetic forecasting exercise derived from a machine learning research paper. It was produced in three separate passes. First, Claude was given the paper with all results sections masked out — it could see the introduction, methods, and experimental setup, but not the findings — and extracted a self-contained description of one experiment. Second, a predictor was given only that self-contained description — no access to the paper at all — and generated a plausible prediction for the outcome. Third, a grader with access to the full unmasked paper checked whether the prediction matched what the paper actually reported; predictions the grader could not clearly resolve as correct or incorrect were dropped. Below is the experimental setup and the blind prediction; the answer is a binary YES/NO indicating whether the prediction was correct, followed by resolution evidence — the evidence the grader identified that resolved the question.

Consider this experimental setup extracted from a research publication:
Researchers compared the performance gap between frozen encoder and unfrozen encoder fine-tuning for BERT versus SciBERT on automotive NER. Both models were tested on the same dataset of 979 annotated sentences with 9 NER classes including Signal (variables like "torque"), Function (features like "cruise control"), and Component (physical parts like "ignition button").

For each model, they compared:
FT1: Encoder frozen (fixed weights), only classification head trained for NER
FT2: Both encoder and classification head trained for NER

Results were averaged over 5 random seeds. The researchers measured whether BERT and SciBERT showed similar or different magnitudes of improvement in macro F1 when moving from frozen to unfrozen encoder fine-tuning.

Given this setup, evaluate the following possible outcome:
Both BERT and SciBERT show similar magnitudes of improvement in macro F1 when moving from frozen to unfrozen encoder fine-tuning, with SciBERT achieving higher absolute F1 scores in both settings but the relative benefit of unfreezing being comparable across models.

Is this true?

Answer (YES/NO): YES